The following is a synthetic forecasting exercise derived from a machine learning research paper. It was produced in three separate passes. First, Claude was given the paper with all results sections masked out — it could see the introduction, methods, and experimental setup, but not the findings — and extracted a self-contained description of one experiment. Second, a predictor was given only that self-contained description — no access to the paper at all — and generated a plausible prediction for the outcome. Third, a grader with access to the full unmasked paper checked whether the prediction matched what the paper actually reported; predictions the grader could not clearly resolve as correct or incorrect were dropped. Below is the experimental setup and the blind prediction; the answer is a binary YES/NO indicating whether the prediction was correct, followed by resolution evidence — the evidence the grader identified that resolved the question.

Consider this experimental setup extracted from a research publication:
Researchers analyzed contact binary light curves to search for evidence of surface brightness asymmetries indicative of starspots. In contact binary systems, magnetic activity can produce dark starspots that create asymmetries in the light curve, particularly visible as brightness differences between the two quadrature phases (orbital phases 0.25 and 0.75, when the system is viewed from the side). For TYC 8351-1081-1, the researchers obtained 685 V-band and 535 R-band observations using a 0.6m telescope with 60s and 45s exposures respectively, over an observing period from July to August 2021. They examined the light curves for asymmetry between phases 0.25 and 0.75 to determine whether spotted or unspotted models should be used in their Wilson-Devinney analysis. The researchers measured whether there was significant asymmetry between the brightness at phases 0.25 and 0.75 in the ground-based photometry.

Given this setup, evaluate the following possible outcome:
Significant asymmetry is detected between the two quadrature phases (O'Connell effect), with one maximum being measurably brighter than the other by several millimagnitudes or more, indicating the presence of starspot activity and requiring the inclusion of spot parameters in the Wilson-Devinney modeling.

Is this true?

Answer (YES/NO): NO